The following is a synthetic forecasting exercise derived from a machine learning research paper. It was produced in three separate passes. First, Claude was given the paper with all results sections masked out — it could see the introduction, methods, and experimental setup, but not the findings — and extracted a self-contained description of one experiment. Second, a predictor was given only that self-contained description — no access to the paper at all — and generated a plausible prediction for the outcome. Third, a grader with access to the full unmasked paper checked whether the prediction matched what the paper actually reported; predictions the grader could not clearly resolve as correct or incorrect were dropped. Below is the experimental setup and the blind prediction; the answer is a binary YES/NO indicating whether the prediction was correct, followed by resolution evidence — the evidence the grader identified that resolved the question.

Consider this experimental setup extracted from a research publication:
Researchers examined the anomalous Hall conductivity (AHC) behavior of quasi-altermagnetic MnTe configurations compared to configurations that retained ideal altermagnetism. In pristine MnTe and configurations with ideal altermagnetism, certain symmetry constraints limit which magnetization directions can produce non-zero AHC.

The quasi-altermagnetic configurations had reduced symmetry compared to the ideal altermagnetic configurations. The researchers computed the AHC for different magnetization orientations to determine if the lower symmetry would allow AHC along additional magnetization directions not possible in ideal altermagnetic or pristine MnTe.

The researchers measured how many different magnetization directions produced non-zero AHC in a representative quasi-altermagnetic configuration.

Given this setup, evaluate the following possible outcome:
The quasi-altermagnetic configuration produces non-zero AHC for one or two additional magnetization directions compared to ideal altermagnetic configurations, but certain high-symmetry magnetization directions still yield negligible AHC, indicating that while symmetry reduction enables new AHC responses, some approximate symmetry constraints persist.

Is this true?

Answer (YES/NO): YES